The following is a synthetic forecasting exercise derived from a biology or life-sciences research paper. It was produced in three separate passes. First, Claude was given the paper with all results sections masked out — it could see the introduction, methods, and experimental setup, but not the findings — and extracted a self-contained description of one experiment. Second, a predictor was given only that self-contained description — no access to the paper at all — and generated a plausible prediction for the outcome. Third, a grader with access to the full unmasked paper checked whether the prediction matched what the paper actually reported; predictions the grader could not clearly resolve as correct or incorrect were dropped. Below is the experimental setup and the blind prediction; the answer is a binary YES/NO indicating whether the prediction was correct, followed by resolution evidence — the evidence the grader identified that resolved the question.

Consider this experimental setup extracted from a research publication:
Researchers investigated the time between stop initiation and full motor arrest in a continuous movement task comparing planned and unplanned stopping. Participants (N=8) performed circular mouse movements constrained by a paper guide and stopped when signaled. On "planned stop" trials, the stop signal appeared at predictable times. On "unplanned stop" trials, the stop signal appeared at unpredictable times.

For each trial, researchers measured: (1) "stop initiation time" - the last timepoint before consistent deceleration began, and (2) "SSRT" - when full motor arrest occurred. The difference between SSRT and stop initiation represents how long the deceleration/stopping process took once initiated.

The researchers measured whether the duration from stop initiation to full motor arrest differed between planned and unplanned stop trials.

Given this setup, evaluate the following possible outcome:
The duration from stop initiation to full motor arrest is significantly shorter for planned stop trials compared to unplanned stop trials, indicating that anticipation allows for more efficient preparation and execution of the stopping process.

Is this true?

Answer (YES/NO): NO